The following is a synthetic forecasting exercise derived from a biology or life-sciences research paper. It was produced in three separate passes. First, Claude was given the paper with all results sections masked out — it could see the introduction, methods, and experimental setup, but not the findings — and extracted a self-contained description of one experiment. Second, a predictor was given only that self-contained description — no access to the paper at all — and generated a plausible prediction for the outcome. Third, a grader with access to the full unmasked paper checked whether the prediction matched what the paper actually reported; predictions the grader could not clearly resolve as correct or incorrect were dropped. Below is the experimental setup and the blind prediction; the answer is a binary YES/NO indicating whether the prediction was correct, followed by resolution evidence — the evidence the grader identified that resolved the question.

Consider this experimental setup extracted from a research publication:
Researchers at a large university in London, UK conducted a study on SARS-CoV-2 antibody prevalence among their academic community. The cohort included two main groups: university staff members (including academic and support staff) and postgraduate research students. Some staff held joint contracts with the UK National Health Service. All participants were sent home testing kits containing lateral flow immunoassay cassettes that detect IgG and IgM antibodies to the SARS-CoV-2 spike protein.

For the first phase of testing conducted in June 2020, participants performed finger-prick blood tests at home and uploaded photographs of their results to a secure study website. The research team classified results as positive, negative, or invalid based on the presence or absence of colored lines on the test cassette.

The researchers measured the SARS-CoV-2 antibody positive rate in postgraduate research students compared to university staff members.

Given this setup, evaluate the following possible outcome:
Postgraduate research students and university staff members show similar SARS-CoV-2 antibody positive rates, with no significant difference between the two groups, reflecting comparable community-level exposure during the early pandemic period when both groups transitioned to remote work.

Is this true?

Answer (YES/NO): NO